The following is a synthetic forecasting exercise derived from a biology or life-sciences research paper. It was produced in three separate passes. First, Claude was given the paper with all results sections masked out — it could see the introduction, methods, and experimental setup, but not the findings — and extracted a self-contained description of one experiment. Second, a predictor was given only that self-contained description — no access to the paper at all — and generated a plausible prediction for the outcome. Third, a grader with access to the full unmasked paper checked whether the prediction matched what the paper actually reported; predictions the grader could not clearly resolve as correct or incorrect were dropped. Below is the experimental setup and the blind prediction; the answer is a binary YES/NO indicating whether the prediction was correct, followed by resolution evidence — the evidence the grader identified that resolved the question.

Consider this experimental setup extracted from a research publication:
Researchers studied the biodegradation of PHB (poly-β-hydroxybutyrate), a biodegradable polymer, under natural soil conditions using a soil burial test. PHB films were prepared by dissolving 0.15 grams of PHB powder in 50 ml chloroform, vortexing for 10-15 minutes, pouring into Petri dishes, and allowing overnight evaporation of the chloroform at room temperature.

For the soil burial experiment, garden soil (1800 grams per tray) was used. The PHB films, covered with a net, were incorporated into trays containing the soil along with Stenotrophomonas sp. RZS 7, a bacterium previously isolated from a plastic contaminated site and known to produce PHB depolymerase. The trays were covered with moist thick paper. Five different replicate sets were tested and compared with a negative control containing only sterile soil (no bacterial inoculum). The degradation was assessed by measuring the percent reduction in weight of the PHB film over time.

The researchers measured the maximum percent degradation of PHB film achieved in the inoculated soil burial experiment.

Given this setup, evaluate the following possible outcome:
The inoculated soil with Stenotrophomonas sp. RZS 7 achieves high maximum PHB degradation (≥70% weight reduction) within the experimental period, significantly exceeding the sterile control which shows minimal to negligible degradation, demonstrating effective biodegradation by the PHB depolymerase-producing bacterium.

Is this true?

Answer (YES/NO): YES